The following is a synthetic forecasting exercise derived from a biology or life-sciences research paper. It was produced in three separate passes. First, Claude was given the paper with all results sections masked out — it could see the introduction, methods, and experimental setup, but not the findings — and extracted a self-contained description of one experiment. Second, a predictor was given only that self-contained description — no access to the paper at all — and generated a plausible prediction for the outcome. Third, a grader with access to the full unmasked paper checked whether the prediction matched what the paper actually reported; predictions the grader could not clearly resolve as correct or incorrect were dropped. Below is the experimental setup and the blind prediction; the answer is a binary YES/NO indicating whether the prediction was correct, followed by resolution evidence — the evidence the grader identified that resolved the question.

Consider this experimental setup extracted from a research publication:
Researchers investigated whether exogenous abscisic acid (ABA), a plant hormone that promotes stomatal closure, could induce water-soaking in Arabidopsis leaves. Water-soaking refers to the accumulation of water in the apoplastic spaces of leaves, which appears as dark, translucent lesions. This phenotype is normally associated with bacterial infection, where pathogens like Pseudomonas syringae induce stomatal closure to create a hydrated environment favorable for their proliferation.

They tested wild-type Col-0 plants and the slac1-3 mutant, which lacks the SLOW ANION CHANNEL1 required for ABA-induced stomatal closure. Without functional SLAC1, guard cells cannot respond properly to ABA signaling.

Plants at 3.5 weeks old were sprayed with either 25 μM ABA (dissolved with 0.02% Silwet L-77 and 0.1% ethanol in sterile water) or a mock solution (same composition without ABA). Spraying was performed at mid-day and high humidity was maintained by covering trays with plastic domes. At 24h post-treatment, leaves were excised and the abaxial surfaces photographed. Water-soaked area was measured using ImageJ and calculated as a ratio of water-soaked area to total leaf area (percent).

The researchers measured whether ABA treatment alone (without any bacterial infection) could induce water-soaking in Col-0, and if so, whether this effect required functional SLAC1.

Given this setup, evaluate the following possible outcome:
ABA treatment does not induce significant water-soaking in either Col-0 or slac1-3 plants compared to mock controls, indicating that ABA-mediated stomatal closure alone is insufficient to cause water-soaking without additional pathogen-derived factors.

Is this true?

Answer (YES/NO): NO